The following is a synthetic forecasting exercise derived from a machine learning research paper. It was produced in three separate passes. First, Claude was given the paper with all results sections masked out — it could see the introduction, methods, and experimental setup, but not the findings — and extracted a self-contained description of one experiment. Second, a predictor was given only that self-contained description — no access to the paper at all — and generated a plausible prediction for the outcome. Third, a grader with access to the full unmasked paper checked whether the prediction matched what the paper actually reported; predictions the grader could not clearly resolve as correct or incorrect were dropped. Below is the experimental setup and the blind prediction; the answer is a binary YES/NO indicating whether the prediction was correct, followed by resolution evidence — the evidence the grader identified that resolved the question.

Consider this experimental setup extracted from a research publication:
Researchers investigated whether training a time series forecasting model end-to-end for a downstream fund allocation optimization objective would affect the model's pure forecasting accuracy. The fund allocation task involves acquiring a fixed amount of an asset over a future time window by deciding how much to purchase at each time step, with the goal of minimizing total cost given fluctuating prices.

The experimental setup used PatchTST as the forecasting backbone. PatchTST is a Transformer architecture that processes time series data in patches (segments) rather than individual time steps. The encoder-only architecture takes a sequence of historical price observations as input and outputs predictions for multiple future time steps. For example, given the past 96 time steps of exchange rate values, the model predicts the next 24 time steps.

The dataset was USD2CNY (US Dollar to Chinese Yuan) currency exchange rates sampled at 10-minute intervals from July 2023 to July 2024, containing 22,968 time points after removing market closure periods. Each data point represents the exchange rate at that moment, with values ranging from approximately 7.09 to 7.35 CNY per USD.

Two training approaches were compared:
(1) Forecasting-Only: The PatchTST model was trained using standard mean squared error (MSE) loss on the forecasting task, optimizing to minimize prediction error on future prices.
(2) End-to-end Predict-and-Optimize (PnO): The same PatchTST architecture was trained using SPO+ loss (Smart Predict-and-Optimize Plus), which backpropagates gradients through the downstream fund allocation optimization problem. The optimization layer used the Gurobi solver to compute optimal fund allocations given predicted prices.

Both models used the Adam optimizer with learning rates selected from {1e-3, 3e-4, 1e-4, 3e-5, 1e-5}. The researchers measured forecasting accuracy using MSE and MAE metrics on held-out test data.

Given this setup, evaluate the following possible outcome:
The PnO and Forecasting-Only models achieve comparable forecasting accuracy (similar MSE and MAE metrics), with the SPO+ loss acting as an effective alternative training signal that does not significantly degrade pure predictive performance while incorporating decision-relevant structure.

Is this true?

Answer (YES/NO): NO